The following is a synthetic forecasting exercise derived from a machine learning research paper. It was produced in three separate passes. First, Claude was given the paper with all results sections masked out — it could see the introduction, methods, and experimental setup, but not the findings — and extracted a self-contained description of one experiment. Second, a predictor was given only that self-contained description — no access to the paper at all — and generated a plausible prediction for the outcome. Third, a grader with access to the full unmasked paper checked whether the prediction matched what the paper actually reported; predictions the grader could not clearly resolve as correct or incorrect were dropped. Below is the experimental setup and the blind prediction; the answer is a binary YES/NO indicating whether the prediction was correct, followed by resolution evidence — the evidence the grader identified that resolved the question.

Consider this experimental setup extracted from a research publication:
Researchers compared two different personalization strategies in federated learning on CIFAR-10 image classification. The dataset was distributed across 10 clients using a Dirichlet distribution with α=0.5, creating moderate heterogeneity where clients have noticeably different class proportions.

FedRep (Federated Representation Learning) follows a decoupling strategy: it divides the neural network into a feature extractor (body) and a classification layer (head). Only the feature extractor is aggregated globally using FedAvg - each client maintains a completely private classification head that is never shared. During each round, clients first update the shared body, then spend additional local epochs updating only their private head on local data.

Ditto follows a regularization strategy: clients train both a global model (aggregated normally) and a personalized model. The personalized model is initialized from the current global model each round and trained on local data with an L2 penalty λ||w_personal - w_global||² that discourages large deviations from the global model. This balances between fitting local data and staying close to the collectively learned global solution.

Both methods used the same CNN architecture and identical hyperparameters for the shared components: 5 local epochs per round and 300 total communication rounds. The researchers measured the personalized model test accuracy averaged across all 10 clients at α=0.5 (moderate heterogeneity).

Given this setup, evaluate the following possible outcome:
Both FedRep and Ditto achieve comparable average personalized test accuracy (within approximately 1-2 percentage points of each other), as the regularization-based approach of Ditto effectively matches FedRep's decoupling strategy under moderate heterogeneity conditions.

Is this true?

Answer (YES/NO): YES